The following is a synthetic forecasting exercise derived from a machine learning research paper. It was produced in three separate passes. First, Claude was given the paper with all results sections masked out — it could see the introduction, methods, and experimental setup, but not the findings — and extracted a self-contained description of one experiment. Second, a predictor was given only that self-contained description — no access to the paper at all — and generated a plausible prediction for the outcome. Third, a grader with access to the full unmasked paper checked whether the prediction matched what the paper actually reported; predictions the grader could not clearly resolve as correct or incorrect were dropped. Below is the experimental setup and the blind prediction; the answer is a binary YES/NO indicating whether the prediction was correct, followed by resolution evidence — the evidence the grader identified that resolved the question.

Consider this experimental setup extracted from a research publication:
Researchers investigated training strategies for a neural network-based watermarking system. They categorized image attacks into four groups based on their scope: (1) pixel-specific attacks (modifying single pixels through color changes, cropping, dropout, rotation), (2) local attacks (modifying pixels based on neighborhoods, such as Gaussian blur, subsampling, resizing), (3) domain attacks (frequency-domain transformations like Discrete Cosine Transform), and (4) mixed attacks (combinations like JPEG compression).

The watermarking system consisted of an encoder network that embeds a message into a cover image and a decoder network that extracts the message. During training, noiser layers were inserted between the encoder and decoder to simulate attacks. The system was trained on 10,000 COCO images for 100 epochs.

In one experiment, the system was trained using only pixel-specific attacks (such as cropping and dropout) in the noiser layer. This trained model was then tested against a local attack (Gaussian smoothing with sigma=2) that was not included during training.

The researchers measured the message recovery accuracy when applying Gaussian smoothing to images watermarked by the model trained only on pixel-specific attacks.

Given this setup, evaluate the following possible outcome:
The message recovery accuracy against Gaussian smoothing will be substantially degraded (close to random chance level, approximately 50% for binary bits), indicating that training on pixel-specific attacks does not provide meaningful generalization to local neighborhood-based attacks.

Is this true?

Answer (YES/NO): YES